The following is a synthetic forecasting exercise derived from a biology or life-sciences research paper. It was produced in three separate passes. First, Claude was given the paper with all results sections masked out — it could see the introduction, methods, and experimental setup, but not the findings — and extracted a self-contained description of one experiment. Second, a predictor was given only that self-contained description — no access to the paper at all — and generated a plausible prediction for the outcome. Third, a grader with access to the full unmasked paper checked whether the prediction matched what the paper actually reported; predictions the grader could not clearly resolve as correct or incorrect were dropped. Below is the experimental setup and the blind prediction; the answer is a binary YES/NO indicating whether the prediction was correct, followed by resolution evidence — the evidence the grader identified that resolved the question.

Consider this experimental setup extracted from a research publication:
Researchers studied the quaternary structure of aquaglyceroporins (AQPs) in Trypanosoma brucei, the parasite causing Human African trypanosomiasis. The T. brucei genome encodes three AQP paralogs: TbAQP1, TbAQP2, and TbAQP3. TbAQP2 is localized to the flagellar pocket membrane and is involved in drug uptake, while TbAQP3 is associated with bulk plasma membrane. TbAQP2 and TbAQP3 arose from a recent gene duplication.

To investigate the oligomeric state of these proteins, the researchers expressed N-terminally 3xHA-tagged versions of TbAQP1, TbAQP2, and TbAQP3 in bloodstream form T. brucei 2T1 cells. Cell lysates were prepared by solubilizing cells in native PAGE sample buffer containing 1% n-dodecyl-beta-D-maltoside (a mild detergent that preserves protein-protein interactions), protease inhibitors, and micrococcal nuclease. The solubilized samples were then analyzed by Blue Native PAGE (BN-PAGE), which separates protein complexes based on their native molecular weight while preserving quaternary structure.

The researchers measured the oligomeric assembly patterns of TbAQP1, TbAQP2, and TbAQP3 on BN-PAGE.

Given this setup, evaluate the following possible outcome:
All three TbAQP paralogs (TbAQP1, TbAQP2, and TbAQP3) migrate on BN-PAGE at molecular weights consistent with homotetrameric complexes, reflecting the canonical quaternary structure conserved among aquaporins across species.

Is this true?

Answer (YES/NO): NO